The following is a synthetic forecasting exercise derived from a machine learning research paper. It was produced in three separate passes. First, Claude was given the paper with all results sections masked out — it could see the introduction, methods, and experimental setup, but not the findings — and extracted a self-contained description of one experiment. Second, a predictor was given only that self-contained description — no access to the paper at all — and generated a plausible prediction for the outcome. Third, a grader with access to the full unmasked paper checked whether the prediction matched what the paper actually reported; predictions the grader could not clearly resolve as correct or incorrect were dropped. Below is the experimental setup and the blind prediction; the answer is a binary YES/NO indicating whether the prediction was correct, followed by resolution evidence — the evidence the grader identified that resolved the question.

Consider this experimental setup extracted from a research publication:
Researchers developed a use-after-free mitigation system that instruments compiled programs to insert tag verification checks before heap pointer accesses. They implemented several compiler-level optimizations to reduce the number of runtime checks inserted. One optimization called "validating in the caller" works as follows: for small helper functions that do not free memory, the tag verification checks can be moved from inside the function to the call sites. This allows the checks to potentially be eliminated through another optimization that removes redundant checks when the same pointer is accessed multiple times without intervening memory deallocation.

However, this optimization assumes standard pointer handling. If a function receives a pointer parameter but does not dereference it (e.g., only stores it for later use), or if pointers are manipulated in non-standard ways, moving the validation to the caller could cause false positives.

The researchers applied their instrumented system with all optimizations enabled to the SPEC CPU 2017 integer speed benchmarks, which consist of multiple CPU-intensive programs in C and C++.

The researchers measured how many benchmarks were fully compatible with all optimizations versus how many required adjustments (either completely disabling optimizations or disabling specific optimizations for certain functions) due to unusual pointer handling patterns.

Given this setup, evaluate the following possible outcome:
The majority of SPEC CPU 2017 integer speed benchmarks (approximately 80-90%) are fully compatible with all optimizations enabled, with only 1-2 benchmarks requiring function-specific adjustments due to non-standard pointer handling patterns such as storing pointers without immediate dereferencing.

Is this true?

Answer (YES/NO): NO